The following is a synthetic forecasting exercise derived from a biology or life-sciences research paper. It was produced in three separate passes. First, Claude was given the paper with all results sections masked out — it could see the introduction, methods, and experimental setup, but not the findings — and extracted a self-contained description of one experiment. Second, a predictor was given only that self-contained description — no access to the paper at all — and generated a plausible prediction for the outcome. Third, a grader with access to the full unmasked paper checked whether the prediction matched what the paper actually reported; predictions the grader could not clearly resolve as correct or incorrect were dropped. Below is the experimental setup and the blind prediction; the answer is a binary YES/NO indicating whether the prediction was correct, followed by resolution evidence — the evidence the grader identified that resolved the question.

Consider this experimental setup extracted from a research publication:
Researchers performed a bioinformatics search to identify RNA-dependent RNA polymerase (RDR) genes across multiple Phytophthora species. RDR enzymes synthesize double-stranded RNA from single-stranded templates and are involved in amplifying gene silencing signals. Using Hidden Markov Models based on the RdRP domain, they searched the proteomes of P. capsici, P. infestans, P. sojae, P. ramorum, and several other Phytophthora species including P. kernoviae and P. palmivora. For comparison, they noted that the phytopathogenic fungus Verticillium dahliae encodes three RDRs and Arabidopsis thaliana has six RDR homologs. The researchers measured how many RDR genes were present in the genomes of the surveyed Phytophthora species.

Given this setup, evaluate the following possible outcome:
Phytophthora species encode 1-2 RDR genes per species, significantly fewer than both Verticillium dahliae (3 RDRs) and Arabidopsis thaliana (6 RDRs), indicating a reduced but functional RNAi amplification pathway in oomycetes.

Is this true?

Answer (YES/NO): NO